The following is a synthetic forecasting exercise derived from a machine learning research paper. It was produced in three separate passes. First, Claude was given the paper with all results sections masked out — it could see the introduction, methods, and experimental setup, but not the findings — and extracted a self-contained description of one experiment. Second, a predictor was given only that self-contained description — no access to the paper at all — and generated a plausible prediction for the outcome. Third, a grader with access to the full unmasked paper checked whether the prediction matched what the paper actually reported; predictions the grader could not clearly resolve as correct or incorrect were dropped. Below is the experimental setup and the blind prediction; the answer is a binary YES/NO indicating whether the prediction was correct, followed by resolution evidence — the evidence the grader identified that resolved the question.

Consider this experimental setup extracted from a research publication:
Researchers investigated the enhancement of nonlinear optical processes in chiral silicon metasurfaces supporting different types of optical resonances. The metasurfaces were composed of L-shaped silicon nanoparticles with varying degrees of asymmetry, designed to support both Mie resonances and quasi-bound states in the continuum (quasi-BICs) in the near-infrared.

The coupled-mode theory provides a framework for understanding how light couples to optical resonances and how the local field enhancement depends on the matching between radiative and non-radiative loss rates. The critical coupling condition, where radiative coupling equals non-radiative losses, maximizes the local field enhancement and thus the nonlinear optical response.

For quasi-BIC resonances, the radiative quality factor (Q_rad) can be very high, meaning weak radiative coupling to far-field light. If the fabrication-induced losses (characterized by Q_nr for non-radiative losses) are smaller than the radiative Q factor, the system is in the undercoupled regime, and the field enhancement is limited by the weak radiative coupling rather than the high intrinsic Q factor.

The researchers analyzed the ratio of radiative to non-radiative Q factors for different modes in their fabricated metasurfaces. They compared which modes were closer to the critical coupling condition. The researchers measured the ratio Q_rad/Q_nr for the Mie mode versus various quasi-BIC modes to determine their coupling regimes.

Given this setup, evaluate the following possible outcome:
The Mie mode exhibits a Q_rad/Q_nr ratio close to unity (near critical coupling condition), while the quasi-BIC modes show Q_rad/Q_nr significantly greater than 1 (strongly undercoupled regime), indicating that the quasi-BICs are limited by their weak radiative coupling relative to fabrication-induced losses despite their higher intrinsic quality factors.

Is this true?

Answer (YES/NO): NO